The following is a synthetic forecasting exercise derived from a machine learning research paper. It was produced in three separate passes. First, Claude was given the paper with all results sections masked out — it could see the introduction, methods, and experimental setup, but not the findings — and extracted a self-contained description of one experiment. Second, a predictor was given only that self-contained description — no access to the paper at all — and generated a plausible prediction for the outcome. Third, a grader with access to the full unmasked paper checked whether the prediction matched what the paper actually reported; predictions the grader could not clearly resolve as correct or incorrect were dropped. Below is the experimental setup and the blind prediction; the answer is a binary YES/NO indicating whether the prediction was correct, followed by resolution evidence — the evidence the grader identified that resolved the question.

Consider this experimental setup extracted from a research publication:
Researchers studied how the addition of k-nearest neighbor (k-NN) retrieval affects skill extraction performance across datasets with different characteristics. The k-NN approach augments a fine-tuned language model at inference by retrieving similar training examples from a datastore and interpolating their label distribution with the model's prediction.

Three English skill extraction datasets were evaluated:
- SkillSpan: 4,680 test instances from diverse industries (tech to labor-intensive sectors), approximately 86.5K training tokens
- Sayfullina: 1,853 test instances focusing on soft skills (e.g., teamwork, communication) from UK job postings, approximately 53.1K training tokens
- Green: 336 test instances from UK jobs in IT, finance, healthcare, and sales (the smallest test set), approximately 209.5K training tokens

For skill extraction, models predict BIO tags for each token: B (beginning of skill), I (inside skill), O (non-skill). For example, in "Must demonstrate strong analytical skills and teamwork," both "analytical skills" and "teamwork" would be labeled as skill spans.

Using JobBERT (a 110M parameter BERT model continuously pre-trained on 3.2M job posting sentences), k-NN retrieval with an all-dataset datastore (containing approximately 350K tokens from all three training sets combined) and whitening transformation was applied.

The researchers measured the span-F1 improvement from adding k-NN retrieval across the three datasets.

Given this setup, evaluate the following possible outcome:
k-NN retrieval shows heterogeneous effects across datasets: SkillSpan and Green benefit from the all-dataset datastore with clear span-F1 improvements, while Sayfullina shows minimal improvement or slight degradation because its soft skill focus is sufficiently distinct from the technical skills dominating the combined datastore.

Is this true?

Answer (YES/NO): NO